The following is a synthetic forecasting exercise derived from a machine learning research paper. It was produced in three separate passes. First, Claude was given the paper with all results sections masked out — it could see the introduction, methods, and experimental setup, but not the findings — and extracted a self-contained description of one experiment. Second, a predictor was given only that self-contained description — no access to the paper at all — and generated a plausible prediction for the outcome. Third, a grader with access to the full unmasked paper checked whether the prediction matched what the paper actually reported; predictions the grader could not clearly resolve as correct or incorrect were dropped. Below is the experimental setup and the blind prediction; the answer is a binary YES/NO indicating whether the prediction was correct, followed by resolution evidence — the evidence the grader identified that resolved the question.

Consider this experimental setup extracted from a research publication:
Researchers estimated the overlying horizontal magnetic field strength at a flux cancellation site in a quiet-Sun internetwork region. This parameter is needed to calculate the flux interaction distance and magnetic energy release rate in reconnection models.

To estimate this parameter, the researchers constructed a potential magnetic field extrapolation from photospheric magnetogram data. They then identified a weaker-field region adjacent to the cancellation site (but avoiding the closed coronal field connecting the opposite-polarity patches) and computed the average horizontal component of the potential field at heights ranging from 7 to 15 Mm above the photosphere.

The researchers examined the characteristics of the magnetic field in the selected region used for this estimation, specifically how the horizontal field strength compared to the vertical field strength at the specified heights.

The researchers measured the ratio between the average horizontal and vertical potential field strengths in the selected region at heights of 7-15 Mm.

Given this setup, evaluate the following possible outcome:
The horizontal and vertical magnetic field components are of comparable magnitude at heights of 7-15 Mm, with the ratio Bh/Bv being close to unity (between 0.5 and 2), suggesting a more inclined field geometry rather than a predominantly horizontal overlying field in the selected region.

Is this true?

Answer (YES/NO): NO